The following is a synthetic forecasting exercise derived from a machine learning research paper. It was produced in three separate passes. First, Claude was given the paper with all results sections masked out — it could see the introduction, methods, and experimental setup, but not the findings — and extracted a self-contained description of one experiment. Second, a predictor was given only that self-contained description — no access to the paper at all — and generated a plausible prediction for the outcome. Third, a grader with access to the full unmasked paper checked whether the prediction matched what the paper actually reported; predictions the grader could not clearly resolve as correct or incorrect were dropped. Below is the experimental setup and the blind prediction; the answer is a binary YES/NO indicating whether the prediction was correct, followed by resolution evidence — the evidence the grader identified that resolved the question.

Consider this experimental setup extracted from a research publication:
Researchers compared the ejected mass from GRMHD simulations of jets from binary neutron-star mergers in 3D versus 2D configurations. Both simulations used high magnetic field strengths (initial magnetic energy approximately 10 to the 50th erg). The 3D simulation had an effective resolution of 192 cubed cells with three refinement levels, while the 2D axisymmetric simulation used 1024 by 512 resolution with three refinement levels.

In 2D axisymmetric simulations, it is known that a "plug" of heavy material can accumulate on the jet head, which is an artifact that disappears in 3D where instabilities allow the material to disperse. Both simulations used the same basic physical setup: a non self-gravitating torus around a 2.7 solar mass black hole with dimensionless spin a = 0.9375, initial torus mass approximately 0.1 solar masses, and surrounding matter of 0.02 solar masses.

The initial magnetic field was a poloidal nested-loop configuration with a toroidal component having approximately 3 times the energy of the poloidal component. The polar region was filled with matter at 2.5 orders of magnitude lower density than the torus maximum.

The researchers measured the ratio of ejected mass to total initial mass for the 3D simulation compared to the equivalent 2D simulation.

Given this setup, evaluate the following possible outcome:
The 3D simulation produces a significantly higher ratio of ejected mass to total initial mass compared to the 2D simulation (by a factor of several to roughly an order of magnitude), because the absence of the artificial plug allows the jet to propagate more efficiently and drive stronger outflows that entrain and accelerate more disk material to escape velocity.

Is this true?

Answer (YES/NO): NO